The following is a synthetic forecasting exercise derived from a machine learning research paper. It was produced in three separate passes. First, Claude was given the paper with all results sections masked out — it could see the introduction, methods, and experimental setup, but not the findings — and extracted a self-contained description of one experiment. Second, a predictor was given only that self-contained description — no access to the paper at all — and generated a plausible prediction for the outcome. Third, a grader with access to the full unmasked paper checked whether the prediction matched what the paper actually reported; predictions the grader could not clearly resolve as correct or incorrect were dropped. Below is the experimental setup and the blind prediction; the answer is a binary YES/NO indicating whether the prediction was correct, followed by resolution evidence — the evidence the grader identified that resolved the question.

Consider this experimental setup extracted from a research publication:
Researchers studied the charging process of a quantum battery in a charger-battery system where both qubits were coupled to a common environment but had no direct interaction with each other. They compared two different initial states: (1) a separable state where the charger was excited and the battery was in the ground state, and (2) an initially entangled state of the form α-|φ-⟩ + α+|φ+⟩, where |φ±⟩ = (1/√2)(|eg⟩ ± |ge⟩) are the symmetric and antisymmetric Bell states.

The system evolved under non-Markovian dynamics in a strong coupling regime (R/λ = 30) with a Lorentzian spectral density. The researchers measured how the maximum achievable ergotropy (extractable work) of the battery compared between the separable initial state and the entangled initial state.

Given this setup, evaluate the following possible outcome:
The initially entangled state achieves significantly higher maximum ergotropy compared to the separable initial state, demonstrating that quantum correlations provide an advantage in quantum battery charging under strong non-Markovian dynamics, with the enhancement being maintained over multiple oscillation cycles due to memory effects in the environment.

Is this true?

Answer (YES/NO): NO